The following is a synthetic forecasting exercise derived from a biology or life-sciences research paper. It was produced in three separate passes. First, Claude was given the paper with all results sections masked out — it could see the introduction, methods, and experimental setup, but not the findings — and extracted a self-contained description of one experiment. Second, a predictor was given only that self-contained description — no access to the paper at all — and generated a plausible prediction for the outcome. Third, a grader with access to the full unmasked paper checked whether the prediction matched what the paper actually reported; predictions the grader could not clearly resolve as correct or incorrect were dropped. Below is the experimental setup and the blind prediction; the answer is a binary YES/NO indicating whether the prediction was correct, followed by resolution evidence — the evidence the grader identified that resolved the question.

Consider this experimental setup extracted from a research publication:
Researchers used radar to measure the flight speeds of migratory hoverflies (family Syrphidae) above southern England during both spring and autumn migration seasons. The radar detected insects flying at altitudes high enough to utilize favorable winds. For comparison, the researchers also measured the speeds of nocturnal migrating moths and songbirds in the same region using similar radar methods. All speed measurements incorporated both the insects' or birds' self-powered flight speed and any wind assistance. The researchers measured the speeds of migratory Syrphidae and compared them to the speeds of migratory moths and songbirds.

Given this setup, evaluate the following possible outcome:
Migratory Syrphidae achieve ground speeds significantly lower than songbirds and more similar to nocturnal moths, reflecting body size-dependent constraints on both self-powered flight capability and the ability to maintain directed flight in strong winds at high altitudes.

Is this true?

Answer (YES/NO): NO